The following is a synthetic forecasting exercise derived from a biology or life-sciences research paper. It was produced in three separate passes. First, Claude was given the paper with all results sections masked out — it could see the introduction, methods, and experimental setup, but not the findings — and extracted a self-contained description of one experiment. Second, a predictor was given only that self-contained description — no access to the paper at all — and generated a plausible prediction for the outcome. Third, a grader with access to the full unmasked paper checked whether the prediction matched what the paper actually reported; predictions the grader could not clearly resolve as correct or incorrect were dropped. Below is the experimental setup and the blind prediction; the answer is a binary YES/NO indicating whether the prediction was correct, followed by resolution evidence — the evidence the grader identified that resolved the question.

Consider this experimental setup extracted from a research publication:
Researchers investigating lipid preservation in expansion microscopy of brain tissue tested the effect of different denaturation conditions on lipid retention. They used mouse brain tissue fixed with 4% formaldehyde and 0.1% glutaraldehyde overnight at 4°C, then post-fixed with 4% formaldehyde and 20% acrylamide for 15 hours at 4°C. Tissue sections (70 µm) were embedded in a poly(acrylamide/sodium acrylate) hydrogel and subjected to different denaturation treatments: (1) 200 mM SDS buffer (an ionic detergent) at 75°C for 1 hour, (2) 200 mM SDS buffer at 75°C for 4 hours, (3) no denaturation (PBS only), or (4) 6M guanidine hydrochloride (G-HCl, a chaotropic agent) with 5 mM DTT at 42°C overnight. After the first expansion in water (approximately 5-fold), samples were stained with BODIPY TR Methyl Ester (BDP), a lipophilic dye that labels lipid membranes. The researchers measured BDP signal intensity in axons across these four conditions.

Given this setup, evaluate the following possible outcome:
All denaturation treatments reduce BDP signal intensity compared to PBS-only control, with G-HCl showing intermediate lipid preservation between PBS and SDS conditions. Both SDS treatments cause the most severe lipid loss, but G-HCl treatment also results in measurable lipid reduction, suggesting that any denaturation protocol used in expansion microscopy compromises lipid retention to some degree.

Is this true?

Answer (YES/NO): NO